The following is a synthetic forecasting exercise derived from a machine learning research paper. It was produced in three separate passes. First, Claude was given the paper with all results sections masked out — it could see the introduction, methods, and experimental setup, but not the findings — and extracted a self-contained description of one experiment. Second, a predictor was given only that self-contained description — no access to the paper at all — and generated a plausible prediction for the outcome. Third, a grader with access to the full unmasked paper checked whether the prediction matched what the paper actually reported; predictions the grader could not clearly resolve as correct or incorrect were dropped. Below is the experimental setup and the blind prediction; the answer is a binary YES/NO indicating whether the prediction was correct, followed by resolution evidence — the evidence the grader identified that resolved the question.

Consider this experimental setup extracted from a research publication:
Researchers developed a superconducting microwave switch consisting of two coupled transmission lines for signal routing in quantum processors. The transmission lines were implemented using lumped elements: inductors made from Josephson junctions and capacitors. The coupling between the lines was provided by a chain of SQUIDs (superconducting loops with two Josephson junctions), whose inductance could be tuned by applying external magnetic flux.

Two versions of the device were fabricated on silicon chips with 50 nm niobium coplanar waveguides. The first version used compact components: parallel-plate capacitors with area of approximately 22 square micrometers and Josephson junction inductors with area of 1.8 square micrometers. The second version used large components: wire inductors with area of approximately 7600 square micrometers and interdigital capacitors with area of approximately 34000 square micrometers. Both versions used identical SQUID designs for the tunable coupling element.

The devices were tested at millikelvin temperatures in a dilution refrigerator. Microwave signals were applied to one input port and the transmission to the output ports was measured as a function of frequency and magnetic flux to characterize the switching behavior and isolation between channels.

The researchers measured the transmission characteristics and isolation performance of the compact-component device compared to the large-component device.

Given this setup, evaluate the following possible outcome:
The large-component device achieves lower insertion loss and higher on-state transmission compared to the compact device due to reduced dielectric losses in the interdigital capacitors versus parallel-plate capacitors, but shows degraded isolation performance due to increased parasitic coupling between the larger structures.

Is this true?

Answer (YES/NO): NO